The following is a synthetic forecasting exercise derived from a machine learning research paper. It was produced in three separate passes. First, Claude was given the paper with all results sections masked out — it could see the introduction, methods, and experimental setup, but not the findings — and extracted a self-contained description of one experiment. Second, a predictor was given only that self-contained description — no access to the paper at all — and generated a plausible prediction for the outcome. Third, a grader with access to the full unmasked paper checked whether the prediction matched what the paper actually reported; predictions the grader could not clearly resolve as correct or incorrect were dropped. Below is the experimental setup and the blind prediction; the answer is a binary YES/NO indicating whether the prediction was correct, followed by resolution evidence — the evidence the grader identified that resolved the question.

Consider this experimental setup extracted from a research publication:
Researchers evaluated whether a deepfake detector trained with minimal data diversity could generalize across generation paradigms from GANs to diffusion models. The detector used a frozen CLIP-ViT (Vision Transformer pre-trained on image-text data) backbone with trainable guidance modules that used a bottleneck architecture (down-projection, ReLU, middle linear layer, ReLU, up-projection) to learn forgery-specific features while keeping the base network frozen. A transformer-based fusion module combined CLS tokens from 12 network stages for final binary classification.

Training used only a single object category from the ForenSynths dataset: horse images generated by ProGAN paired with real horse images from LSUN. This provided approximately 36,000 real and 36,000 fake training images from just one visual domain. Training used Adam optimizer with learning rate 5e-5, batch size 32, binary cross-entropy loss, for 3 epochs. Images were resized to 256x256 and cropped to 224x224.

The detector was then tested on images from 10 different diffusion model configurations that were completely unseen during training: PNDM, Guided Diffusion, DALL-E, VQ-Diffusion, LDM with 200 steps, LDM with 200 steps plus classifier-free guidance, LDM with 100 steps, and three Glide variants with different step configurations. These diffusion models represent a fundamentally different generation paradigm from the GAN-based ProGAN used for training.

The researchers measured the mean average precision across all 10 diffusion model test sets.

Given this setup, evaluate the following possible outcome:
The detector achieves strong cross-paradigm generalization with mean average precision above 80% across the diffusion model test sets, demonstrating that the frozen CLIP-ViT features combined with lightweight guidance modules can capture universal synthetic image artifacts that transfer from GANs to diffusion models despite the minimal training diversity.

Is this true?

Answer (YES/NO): YES